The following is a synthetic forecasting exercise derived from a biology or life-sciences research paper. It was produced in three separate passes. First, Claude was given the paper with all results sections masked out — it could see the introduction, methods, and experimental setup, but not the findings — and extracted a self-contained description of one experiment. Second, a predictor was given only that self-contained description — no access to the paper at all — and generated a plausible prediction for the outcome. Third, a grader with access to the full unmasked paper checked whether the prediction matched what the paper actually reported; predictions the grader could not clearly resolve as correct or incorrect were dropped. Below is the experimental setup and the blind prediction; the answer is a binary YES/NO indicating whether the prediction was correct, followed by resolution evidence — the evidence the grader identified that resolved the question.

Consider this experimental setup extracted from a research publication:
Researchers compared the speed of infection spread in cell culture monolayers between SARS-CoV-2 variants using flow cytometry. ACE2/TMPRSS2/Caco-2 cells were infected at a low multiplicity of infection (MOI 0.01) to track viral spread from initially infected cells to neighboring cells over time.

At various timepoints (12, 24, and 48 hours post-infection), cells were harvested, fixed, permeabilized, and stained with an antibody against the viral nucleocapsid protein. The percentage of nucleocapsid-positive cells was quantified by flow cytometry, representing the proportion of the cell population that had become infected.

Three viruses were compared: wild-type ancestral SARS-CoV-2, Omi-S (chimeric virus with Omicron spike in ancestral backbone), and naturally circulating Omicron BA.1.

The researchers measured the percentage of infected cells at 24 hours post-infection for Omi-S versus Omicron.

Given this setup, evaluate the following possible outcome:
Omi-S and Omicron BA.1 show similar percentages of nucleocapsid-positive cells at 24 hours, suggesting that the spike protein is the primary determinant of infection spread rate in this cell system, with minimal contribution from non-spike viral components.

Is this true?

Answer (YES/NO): NO